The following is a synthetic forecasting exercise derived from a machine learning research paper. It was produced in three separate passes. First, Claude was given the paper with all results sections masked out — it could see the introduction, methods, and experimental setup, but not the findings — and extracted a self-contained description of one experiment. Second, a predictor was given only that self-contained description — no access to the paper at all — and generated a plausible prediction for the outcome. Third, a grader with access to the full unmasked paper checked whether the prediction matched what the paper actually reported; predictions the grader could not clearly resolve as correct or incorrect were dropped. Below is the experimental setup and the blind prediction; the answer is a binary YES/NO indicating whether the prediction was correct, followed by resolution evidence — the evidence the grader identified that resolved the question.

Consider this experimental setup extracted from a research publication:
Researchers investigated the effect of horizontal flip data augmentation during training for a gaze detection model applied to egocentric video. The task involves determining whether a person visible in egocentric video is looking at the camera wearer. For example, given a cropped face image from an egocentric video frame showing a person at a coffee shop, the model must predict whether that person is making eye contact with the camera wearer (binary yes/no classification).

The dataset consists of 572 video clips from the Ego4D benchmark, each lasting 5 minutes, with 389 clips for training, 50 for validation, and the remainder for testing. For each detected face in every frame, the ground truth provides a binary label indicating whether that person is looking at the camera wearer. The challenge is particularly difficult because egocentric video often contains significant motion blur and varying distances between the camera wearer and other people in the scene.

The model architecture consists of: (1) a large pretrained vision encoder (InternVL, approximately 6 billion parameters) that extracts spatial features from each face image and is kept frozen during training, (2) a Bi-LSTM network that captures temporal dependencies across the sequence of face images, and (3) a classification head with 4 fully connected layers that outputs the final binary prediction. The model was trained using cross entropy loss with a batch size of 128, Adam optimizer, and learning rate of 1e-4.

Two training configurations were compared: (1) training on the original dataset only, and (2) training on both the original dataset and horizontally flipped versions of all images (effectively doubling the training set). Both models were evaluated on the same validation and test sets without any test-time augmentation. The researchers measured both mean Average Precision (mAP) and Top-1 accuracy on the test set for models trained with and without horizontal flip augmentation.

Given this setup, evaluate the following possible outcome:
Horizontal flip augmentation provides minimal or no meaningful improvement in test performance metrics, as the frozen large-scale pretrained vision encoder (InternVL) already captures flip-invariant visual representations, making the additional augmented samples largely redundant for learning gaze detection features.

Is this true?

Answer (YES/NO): NO